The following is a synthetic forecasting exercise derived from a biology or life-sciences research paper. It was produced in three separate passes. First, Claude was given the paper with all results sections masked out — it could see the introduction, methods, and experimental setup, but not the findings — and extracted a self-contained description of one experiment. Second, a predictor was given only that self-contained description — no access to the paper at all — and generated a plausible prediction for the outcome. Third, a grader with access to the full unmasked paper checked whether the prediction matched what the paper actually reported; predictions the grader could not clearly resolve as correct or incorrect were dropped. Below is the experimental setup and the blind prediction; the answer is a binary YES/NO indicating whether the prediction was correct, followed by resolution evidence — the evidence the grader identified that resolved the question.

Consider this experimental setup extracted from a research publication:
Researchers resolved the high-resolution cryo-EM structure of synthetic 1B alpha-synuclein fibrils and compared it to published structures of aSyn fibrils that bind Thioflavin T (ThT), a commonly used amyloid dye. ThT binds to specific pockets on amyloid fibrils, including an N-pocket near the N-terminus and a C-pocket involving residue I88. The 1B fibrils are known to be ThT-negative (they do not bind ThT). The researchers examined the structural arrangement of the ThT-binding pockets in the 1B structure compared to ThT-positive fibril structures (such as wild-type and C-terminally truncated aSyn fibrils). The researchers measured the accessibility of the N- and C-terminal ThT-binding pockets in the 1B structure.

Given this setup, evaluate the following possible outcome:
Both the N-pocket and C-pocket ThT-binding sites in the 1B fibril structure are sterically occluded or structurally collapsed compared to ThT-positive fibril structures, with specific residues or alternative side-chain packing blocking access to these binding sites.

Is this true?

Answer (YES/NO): YES